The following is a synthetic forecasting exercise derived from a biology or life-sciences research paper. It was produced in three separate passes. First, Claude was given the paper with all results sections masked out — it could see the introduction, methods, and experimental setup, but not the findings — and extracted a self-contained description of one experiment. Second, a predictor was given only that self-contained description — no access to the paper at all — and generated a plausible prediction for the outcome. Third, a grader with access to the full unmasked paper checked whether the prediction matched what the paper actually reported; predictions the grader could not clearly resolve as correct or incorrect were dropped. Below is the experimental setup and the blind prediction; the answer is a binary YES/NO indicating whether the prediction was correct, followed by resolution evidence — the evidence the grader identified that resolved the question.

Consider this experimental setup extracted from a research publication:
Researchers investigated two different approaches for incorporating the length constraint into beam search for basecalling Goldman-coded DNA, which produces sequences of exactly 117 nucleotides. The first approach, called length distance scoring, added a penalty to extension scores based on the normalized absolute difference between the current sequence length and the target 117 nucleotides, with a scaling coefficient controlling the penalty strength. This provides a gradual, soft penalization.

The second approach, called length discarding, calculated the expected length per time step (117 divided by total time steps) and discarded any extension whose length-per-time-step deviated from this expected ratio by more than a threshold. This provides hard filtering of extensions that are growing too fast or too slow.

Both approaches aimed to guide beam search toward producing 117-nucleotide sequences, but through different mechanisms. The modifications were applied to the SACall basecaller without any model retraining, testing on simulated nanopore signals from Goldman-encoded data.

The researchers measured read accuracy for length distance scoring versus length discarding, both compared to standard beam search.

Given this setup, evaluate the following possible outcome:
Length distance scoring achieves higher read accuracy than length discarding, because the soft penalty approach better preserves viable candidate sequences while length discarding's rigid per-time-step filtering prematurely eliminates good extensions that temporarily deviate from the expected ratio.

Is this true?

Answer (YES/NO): YES